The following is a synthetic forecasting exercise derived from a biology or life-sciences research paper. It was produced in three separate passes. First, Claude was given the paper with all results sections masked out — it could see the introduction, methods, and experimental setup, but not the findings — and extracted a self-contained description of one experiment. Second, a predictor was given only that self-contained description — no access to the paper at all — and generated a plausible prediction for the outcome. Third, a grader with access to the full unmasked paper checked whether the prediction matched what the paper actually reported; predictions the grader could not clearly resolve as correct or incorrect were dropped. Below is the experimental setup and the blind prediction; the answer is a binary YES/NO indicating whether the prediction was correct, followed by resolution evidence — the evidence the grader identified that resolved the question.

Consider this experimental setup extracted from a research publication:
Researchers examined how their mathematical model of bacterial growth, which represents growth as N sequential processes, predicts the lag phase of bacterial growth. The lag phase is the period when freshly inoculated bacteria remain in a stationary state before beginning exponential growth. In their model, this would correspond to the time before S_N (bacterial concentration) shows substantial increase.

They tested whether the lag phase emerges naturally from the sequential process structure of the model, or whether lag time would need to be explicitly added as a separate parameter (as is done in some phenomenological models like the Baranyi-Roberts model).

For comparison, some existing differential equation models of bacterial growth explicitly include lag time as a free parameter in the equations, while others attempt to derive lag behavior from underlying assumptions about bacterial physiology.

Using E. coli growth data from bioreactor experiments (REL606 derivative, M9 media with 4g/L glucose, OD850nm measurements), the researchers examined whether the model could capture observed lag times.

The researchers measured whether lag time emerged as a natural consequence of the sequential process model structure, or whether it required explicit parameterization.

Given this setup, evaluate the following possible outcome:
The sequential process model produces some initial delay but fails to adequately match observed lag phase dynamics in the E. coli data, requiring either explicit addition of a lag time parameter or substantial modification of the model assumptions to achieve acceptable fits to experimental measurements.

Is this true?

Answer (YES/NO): NO